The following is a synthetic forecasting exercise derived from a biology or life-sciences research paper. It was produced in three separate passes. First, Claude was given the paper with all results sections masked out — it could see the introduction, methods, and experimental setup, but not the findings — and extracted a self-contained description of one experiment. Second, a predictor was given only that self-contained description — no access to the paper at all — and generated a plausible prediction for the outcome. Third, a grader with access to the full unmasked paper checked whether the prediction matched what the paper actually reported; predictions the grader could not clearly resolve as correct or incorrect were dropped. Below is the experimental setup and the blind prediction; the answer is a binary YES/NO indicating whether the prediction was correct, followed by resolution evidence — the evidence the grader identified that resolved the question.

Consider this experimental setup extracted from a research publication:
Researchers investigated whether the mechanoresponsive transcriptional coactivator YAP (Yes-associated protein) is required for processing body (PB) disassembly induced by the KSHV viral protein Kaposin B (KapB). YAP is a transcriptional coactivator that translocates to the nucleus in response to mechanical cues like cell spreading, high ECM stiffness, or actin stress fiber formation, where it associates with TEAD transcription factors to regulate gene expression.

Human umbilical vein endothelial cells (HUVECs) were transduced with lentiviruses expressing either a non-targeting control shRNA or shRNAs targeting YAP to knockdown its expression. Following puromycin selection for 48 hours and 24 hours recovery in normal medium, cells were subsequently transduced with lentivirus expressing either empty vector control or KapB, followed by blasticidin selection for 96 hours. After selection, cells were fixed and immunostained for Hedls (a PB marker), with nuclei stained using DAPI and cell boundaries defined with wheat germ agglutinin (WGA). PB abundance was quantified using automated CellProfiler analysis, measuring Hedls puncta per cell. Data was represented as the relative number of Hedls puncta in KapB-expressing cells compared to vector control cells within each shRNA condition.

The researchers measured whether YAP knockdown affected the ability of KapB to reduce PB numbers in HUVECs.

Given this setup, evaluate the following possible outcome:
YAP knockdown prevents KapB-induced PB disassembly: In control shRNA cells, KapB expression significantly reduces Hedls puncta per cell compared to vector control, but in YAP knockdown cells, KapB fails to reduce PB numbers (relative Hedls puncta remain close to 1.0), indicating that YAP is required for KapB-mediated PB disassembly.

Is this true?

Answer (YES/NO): YES